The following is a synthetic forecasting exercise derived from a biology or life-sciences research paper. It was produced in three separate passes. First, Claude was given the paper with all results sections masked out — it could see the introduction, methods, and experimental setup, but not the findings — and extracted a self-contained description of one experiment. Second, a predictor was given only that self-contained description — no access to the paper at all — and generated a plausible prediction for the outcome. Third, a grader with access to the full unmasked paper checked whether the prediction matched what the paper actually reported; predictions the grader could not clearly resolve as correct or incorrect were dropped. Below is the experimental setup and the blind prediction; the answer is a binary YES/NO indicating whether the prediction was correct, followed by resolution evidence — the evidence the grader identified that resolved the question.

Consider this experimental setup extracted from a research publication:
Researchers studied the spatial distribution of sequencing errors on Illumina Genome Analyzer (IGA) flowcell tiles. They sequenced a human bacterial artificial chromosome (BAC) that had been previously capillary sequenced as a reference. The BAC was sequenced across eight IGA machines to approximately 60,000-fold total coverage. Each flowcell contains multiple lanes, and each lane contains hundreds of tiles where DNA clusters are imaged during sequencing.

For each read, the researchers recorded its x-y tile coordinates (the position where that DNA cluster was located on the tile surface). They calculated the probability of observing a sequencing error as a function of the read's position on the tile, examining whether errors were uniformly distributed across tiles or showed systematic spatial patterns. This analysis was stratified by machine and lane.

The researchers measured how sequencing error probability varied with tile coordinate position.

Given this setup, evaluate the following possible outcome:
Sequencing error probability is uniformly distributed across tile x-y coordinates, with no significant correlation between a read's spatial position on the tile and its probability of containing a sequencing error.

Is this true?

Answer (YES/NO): NO